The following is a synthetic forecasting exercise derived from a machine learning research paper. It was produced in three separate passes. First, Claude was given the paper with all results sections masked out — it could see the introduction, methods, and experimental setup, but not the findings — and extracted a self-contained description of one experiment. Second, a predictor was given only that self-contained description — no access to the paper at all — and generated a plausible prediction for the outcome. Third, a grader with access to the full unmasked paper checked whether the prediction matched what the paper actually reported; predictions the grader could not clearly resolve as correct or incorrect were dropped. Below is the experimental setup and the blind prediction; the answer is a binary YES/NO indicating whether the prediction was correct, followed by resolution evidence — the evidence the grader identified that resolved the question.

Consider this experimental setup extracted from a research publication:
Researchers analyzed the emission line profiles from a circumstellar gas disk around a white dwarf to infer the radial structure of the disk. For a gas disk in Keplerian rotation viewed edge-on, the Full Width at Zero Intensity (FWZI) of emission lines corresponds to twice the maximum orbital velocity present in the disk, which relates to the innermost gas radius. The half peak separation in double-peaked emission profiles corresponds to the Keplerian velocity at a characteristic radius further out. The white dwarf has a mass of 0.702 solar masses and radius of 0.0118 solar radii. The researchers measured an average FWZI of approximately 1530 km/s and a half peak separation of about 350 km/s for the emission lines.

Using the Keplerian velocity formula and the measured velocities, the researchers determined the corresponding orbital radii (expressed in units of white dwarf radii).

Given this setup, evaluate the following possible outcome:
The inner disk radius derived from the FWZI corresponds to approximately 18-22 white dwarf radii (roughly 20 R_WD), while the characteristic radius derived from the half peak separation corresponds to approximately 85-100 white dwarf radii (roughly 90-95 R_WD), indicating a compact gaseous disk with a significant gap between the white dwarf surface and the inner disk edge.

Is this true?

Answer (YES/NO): NO